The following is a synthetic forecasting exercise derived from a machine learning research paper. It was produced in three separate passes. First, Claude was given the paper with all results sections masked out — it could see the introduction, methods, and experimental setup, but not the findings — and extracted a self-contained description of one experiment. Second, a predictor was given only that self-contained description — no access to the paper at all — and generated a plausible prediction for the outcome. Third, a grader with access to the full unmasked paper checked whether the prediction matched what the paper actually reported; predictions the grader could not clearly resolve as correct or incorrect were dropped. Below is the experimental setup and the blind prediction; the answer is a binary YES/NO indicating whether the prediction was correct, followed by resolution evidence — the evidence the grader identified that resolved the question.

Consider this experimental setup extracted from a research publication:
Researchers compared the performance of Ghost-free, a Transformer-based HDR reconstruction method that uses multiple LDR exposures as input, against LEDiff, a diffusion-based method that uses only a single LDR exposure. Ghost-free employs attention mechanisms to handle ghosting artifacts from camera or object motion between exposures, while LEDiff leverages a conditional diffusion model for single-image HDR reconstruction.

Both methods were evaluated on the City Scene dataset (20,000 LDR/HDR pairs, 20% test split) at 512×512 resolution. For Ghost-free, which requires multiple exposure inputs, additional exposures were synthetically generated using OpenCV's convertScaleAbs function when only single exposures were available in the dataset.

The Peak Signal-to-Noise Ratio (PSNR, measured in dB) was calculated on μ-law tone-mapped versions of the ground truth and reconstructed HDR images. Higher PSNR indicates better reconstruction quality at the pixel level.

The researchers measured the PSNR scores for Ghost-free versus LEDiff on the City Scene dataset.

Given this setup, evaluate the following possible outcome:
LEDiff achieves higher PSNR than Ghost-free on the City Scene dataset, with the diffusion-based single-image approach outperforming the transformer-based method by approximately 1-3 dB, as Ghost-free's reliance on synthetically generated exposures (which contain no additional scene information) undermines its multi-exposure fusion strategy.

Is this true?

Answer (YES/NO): NO